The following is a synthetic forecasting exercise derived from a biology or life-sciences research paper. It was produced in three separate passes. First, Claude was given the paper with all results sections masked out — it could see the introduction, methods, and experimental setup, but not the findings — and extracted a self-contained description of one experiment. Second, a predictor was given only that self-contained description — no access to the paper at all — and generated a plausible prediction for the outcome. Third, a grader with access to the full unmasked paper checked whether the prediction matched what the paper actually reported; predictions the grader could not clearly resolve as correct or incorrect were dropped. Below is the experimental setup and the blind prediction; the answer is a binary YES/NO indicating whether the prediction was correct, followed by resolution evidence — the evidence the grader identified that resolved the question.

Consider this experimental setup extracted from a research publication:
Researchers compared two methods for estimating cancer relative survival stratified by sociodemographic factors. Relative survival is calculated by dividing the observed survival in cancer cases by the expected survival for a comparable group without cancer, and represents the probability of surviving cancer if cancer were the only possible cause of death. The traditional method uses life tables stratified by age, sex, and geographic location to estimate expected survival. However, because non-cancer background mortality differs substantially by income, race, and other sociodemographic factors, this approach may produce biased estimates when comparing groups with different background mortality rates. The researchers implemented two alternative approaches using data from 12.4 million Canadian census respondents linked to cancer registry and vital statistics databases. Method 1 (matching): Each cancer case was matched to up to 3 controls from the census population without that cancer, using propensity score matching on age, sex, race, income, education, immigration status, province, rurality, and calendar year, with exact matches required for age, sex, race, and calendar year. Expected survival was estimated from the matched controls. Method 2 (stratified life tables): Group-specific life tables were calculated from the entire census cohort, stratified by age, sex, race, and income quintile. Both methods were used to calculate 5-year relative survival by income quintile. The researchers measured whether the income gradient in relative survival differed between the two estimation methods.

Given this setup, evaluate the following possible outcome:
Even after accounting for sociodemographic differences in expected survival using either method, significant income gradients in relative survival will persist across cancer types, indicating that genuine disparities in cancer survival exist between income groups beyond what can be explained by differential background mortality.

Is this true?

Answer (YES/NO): YES